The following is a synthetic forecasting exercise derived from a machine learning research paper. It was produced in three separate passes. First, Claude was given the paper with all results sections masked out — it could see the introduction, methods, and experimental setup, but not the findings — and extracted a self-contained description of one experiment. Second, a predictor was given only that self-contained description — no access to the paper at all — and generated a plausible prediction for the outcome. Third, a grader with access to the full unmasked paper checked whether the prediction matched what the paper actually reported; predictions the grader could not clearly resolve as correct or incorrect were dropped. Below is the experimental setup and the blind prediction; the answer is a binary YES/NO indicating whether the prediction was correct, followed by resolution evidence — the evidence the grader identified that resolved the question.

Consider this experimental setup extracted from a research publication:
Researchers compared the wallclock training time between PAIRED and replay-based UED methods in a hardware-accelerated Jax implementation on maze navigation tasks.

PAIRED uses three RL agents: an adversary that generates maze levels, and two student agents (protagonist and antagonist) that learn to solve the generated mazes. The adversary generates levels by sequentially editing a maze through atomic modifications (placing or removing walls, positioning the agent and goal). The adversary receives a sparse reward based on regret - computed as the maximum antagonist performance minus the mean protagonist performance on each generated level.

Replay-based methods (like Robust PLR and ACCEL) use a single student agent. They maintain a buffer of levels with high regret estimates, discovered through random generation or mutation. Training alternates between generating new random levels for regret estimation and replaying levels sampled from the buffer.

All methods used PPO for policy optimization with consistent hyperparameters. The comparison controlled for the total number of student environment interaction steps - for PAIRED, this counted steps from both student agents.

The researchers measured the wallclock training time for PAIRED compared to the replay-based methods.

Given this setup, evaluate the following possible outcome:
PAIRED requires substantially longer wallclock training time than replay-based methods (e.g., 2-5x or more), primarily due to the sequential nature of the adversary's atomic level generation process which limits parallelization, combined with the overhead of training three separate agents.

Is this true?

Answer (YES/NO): NO